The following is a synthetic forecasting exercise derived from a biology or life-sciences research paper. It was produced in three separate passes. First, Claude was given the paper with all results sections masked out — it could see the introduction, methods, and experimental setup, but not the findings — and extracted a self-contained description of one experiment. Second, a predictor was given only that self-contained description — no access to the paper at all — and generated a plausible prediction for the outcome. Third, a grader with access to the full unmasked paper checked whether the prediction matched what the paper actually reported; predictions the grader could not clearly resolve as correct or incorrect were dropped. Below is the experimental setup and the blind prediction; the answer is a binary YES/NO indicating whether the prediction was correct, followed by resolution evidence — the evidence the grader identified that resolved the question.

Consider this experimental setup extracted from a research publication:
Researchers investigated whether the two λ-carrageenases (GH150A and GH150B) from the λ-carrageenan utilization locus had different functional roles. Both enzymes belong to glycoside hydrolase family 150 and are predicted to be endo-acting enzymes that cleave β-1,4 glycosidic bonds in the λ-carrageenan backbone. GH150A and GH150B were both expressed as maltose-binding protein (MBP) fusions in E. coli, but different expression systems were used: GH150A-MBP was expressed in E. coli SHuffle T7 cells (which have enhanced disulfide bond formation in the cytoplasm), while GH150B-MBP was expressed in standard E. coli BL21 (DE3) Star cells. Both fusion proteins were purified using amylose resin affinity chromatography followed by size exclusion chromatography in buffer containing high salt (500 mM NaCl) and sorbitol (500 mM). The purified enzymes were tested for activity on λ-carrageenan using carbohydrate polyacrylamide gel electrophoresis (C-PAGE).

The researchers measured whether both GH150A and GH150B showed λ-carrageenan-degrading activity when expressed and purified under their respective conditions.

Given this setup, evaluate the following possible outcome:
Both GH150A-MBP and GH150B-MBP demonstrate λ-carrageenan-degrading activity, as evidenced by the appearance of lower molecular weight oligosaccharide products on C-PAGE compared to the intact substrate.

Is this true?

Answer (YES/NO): YES